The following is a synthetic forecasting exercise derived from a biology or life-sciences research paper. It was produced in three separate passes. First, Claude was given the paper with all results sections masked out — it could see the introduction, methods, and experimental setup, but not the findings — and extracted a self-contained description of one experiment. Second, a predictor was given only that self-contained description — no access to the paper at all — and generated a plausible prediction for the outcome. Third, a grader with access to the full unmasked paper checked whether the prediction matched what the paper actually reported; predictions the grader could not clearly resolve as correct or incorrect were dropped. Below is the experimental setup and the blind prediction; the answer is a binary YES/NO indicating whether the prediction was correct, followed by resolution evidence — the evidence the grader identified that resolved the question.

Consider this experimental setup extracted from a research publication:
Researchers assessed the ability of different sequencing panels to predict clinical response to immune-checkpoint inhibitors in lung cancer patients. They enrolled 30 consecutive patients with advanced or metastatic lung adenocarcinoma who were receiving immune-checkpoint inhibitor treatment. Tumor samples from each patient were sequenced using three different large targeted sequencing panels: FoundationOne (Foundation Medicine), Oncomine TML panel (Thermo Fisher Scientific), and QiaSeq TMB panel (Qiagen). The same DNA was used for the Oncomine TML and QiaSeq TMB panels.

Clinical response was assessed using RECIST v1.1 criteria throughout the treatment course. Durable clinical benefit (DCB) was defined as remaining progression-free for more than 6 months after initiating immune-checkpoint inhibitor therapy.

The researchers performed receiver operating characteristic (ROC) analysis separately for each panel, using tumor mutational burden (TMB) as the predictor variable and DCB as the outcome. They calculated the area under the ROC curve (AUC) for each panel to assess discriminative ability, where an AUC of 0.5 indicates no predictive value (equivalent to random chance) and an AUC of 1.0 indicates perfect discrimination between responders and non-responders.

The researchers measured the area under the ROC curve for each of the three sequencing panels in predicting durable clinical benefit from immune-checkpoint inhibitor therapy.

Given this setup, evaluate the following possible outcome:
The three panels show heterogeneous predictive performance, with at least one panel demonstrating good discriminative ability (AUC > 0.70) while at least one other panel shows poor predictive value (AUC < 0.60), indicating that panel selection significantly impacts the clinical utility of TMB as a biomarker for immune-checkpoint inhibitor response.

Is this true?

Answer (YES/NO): NO